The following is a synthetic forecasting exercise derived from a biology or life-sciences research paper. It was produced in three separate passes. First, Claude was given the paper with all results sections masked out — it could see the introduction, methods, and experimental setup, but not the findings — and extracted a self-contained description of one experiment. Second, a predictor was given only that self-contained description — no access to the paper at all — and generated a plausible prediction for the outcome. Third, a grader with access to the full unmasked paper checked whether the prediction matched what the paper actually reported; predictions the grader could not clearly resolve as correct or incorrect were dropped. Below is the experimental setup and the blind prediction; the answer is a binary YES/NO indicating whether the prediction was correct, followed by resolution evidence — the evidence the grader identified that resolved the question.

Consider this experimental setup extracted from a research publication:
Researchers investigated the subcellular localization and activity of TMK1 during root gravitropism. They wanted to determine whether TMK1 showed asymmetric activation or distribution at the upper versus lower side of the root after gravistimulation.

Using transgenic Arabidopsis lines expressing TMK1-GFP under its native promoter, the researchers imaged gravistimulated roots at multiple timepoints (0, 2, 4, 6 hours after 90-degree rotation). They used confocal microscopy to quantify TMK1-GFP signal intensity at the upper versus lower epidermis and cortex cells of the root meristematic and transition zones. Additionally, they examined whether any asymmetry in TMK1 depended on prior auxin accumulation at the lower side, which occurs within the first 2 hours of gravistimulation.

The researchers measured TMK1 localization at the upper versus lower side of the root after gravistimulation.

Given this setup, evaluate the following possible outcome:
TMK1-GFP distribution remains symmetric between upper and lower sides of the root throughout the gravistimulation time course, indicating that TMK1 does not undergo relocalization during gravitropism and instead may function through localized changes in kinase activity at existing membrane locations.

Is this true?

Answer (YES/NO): NO